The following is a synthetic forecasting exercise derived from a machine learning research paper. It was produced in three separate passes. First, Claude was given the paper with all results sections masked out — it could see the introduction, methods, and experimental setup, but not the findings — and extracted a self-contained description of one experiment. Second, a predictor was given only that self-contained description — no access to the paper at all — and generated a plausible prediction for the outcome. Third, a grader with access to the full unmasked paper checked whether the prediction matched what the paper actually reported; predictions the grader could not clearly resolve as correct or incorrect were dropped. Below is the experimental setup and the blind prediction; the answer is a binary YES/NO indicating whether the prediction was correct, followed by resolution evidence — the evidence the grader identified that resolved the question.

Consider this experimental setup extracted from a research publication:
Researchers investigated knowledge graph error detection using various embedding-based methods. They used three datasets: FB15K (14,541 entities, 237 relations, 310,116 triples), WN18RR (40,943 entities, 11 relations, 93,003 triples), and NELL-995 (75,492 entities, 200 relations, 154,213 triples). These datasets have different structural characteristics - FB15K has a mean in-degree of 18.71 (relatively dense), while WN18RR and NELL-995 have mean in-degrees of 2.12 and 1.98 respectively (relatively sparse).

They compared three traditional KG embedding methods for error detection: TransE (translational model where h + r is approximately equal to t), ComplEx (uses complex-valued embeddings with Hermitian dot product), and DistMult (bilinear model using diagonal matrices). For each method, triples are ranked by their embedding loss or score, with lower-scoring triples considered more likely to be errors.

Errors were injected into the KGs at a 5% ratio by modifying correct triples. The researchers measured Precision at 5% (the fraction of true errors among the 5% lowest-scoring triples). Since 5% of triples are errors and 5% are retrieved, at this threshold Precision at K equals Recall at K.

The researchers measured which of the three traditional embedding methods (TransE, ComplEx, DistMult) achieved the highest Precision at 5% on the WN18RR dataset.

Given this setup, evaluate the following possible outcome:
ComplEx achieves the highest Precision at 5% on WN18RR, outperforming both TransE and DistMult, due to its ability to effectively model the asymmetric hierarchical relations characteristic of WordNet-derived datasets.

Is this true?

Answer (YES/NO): NO